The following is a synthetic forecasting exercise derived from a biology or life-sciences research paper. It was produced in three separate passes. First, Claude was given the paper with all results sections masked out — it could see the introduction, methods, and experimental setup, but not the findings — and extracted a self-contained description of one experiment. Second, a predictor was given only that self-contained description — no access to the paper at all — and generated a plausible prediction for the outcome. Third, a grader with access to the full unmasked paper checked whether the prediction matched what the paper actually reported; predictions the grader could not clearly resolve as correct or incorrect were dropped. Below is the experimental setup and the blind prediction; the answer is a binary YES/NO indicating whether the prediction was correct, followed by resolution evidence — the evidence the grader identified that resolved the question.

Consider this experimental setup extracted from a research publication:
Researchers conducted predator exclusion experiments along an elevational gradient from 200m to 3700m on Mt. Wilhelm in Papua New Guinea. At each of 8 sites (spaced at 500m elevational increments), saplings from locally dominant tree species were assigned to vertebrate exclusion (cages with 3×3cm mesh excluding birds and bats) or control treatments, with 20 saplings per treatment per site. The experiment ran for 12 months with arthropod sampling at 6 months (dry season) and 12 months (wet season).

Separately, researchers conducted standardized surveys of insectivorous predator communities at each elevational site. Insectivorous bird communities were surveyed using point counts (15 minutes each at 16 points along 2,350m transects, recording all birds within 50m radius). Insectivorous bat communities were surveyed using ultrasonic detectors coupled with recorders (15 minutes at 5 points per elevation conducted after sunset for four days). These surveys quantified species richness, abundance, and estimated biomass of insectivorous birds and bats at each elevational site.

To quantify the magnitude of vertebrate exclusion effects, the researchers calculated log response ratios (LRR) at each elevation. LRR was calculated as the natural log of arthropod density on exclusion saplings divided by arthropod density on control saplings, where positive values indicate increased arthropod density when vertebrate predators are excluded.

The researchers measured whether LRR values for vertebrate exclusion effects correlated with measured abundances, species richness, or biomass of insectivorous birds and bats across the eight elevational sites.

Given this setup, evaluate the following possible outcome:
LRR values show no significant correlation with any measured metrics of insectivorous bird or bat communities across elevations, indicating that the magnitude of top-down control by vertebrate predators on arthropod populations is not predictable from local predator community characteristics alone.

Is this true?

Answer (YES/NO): NO